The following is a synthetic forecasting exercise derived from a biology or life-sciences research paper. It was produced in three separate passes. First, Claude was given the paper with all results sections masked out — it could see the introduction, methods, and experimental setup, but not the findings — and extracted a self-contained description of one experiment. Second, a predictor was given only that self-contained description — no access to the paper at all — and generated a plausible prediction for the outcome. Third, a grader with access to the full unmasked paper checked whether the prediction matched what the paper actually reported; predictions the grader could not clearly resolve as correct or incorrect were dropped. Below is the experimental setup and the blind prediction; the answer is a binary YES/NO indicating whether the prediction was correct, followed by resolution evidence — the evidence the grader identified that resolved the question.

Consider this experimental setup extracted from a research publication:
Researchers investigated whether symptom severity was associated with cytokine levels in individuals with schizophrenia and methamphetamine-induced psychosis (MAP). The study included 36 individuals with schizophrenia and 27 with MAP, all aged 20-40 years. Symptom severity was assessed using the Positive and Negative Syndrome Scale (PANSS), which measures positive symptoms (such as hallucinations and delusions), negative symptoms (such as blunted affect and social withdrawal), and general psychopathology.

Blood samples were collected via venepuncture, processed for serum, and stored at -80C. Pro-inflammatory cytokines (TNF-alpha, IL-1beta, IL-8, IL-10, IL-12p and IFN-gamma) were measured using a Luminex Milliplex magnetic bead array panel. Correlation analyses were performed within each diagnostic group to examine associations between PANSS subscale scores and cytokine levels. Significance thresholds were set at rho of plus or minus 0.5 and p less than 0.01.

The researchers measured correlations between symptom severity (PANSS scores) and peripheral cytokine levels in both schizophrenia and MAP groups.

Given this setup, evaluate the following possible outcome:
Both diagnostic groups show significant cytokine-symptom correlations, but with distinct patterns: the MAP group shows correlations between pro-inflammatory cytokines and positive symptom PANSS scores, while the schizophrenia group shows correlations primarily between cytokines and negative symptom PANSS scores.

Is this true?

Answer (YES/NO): NO